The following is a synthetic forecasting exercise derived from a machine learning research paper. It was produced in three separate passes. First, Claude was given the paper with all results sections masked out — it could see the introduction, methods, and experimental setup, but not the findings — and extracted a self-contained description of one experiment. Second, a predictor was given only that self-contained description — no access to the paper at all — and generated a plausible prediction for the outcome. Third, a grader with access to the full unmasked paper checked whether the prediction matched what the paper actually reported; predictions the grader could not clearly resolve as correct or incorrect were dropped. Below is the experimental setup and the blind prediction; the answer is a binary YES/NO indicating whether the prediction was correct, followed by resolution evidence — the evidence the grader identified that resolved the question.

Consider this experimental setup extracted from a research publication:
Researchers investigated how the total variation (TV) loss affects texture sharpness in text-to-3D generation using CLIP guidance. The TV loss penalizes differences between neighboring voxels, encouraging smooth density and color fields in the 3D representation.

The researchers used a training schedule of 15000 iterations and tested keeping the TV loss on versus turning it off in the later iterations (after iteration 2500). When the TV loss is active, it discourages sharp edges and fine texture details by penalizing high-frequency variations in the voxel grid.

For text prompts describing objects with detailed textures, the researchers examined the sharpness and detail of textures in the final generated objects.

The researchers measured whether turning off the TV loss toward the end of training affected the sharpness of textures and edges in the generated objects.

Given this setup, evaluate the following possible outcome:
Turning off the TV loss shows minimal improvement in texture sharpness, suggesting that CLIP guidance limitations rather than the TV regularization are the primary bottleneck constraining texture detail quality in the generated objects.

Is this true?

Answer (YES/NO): NO